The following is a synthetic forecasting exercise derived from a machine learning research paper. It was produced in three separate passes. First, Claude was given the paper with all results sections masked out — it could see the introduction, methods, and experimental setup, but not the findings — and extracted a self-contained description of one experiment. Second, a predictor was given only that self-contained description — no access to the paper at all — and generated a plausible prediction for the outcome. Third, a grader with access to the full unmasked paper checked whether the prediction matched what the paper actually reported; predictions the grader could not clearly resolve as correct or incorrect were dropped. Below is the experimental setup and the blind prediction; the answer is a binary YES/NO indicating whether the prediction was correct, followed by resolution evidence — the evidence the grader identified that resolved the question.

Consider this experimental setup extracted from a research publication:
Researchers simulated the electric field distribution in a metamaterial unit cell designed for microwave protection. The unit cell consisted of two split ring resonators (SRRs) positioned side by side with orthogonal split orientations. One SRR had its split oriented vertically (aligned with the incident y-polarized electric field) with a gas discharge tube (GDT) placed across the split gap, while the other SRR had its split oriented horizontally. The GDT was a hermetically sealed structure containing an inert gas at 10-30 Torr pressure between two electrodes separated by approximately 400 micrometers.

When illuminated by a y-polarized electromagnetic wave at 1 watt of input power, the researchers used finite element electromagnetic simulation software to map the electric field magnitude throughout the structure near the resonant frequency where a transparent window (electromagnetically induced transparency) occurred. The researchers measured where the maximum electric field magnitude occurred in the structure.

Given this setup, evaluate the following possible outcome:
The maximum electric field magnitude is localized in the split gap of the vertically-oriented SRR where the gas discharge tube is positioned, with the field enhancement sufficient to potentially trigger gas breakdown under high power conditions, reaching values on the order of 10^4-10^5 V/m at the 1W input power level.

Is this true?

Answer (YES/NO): NO